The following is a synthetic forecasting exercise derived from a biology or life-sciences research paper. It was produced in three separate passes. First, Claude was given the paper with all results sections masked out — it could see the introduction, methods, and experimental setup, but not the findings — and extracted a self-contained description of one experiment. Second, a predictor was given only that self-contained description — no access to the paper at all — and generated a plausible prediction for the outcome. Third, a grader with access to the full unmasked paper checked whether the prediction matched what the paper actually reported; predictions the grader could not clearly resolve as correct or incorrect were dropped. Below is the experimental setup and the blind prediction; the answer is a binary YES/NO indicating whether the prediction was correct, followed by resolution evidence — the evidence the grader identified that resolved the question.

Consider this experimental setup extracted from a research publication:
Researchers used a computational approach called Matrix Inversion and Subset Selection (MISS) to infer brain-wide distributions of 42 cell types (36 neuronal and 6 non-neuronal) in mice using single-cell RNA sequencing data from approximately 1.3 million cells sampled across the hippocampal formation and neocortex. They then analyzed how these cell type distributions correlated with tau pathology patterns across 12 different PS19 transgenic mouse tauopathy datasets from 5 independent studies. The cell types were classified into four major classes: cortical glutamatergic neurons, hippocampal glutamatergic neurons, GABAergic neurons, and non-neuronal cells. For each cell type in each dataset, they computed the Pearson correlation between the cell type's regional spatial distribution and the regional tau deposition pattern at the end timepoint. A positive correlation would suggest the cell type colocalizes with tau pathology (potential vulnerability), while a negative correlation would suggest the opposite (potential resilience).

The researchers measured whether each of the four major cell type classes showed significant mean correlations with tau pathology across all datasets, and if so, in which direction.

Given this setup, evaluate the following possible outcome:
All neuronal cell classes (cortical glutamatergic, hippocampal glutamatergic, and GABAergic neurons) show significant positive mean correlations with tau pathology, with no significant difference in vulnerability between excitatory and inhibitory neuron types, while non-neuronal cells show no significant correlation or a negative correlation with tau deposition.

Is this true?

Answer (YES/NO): NO